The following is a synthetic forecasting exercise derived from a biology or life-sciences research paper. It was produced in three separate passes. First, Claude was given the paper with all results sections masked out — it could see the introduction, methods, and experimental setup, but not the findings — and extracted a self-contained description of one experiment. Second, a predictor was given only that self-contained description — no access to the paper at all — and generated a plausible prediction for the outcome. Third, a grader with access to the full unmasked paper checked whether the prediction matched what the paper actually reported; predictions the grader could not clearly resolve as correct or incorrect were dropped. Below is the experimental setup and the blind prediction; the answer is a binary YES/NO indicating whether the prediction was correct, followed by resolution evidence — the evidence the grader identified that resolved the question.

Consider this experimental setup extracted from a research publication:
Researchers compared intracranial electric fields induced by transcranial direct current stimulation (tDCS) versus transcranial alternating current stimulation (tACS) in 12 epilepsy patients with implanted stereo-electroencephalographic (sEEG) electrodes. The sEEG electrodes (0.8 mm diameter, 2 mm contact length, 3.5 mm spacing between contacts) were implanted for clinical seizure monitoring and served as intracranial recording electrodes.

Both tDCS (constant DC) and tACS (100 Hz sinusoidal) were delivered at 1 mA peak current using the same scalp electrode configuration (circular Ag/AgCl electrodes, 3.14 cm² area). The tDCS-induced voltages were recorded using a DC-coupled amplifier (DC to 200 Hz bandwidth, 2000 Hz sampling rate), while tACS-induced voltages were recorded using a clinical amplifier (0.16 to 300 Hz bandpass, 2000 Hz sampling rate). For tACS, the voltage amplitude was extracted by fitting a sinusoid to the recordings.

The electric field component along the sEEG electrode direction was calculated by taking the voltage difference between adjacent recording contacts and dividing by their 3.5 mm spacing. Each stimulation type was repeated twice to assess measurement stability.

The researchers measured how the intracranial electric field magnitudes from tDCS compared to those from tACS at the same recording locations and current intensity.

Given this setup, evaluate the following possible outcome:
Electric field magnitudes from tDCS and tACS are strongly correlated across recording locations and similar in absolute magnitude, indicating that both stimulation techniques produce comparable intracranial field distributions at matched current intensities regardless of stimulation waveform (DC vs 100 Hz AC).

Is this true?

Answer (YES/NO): NO